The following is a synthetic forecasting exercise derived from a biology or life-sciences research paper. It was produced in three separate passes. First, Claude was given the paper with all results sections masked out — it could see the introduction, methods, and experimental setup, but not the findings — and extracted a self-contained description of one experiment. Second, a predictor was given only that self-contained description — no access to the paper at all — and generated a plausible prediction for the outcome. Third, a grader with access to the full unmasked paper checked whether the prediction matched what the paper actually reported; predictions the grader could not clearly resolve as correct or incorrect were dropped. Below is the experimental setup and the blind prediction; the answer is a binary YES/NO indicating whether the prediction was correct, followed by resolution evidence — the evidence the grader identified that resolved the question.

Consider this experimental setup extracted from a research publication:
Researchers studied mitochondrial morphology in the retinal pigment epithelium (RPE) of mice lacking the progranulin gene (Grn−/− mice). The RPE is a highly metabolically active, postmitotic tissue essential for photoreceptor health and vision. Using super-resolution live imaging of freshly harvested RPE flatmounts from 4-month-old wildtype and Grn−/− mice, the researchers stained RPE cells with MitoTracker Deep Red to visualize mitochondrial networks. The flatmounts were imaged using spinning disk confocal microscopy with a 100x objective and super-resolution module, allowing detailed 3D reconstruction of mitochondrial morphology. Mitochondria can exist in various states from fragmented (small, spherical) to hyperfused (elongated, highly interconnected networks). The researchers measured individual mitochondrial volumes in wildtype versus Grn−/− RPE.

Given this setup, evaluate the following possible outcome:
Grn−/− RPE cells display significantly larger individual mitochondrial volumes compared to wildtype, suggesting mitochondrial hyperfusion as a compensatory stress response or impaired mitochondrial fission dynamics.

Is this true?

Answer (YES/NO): YES